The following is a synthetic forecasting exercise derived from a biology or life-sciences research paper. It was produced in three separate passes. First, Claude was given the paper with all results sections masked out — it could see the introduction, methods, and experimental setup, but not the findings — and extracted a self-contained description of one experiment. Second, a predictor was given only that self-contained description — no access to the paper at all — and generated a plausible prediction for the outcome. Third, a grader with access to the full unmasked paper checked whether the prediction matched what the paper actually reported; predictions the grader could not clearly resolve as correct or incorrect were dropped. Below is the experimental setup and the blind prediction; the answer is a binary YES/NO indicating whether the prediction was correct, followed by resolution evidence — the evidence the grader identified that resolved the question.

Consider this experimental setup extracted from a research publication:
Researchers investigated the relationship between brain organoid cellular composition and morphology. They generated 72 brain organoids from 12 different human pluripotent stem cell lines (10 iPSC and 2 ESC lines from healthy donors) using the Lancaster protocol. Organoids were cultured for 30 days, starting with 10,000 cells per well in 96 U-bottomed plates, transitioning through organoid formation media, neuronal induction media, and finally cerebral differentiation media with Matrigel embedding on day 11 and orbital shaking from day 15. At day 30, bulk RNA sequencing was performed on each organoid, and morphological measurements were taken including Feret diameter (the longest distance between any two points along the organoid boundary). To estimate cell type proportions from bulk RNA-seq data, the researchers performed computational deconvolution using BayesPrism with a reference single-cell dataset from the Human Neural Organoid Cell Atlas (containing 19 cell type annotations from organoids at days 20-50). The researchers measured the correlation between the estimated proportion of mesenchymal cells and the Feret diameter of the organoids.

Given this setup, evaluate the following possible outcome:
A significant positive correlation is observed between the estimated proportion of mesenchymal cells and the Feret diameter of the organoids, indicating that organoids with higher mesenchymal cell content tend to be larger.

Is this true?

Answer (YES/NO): YES